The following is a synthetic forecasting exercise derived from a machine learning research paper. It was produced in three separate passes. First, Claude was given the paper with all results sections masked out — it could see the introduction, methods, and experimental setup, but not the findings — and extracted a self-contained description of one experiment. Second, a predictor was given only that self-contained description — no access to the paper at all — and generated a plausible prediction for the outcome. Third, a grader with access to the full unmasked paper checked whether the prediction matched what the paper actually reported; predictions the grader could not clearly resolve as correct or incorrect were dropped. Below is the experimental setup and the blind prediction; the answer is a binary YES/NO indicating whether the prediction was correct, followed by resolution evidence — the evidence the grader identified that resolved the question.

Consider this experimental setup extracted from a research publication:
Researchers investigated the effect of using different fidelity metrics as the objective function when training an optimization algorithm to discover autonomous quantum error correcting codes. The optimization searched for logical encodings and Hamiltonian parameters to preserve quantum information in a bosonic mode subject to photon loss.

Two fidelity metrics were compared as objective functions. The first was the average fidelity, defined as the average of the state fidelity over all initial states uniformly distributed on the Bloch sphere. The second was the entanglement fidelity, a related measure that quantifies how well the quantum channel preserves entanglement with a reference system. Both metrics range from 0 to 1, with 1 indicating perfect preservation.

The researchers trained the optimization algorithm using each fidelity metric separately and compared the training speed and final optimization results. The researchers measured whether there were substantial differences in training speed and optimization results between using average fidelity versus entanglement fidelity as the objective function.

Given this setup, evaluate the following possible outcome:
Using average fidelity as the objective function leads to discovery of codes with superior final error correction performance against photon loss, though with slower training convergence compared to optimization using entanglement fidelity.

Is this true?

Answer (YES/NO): NO